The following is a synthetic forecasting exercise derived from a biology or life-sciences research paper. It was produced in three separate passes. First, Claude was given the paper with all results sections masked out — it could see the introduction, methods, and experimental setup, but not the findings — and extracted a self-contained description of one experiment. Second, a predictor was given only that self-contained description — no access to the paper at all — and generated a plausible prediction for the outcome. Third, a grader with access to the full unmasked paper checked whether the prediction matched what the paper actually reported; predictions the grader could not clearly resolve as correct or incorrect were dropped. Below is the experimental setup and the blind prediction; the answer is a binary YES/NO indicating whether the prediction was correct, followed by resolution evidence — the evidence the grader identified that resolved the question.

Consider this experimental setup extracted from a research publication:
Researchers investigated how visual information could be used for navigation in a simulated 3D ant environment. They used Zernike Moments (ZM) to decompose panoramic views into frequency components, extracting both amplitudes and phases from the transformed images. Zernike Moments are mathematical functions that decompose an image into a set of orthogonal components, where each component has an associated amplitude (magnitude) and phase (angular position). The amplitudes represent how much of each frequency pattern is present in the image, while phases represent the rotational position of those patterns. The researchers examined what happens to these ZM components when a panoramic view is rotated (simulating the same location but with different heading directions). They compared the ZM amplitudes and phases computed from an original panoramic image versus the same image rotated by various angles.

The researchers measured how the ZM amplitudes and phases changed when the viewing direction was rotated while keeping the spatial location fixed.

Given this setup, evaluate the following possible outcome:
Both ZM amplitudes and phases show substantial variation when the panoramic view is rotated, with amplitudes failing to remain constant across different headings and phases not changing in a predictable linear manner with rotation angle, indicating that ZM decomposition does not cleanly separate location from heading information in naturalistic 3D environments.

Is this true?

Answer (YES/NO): NO